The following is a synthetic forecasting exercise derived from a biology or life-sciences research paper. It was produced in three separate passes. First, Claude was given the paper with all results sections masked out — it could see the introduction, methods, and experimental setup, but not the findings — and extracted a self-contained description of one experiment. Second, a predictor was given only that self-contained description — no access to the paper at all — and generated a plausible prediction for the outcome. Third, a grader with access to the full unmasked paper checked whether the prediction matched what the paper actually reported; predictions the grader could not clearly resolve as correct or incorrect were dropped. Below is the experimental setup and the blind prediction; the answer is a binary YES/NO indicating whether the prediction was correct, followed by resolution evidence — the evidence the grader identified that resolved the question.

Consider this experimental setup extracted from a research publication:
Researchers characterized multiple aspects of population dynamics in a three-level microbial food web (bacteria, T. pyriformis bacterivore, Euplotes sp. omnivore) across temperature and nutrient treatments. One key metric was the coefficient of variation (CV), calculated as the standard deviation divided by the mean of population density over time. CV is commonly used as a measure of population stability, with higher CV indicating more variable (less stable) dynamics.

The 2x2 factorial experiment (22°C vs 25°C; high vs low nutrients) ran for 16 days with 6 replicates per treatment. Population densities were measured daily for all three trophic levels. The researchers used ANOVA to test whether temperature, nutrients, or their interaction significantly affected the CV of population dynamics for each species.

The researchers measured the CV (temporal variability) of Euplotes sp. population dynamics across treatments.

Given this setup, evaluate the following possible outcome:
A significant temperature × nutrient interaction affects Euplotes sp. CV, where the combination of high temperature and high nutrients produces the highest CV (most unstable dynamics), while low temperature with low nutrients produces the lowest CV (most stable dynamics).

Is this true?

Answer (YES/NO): NO